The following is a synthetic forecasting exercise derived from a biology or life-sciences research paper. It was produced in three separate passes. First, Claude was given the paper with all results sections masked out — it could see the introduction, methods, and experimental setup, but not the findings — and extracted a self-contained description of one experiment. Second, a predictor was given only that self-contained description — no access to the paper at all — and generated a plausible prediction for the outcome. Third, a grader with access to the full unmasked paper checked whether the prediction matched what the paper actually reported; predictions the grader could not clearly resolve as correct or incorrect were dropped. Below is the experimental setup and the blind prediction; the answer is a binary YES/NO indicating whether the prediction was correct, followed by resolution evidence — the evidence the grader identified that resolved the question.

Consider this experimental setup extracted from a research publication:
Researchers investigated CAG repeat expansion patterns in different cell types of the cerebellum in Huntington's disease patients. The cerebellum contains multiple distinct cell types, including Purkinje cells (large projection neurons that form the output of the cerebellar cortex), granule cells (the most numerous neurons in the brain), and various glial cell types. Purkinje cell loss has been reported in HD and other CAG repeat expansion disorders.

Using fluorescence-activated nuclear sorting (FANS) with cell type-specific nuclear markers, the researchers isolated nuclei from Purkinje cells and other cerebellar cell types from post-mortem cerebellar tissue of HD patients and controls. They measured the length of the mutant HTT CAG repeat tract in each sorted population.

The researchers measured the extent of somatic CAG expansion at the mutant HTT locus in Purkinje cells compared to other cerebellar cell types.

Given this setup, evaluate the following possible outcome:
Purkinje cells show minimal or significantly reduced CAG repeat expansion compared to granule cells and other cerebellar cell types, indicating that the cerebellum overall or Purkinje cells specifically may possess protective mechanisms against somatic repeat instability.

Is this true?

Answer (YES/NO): NO